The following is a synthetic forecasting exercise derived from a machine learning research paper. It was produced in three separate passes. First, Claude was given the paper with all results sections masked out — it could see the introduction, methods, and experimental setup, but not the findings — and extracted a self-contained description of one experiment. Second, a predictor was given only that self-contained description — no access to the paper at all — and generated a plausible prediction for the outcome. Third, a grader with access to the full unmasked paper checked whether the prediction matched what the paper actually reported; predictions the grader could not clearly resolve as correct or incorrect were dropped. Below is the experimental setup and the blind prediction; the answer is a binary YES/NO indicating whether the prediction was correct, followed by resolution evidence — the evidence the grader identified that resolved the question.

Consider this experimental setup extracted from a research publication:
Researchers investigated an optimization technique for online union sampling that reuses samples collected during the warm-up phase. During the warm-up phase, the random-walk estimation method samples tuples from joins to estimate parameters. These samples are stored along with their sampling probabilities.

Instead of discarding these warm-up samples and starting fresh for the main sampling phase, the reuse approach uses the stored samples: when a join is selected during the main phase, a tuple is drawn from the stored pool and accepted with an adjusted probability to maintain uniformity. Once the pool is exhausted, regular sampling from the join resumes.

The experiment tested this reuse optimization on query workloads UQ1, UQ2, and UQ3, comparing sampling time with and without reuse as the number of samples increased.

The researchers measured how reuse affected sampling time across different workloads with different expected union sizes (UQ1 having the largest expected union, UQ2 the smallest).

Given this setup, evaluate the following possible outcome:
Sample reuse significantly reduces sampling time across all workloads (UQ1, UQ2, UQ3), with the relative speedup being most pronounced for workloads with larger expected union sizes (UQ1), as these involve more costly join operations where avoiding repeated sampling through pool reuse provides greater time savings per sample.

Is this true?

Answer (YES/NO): YES